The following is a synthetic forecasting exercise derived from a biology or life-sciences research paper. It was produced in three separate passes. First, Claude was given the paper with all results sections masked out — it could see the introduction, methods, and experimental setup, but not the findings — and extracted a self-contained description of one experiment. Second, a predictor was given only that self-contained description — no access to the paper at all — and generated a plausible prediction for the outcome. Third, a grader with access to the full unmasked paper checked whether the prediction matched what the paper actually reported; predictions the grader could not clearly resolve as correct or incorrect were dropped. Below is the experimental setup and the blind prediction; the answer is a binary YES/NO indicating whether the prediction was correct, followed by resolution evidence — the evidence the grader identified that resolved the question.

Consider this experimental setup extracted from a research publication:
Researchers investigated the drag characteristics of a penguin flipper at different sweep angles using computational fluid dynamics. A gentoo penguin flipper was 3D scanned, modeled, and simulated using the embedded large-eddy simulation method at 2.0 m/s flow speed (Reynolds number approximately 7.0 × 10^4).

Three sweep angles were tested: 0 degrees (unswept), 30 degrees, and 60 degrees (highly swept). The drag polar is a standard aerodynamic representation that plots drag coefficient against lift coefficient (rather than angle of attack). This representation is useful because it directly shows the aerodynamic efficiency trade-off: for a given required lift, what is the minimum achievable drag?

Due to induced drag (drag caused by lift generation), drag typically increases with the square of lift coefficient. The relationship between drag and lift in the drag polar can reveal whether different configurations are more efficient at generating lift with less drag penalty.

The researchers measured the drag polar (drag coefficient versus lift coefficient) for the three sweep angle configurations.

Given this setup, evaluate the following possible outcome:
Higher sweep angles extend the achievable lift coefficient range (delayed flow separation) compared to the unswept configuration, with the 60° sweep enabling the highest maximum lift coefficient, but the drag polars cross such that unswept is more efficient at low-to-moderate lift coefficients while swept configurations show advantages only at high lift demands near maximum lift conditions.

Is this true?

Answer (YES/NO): NO